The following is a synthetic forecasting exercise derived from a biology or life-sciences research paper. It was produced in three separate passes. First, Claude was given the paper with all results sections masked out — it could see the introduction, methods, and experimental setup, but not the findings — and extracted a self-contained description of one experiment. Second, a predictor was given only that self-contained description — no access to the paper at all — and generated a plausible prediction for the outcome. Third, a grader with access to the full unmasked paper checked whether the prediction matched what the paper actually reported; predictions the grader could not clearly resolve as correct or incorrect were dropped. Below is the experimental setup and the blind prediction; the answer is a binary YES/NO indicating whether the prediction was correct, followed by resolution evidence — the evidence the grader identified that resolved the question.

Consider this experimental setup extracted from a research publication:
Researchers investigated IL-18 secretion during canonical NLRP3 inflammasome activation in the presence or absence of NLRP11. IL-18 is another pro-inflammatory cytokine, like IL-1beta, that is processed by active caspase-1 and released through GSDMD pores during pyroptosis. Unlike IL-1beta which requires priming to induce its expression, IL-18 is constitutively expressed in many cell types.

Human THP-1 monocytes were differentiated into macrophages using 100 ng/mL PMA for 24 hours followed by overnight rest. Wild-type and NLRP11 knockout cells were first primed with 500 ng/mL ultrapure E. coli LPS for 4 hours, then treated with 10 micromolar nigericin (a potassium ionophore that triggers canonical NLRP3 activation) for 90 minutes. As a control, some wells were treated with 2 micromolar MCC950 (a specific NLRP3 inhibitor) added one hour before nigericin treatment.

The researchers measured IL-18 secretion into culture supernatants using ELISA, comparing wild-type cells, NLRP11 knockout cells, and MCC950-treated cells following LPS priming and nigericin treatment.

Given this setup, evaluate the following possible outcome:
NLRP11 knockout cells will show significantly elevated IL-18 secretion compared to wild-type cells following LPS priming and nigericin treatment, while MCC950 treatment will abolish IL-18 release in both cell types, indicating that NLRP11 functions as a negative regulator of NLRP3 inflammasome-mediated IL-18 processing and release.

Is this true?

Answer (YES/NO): NO